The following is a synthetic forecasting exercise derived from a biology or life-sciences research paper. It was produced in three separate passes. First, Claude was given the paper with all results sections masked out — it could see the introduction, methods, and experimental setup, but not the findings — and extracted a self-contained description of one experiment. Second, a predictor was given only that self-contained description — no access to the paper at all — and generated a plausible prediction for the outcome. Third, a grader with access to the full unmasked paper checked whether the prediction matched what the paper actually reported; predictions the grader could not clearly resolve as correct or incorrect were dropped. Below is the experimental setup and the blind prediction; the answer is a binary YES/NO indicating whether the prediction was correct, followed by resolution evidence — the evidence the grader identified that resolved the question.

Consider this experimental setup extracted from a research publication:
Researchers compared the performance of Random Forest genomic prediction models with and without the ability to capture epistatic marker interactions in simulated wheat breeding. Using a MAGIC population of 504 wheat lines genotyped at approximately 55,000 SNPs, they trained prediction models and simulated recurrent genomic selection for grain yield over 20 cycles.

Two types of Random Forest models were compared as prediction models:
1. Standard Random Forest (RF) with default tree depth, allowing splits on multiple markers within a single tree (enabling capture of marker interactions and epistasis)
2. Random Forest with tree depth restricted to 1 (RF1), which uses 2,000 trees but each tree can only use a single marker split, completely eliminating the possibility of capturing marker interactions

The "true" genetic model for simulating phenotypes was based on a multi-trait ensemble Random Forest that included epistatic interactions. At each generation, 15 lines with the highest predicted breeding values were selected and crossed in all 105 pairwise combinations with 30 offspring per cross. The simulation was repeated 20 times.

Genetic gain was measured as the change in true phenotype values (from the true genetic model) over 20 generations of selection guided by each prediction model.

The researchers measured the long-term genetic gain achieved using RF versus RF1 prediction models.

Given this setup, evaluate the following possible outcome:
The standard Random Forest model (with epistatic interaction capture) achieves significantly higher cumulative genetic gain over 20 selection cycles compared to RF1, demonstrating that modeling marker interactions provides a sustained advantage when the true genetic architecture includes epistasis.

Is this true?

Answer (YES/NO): YES